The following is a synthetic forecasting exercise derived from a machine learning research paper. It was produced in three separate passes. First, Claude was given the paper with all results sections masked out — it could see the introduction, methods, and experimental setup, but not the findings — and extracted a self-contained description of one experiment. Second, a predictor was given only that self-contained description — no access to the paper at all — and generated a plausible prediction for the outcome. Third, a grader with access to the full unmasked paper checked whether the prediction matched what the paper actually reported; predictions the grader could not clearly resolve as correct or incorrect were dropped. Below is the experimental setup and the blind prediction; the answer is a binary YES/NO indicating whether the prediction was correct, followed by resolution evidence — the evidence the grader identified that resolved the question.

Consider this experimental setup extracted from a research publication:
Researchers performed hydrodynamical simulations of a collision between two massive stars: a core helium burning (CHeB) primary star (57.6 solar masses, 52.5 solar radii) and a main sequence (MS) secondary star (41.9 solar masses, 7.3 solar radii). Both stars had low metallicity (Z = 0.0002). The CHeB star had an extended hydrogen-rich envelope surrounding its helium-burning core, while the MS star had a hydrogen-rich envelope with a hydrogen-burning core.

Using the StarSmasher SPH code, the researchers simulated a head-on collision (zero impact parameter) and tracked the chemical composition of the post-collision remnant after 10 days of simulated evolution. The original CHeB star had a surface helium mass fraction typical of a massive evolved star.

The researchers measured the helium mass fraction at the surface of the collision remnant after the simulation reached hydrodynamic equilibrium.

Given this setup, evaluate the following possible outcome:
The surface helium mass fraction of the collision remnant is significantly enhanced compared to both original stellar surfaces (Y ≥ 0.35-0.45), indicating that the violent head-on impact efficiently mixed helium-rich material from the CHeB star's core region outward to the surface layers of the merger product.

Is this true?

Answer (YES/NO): NO